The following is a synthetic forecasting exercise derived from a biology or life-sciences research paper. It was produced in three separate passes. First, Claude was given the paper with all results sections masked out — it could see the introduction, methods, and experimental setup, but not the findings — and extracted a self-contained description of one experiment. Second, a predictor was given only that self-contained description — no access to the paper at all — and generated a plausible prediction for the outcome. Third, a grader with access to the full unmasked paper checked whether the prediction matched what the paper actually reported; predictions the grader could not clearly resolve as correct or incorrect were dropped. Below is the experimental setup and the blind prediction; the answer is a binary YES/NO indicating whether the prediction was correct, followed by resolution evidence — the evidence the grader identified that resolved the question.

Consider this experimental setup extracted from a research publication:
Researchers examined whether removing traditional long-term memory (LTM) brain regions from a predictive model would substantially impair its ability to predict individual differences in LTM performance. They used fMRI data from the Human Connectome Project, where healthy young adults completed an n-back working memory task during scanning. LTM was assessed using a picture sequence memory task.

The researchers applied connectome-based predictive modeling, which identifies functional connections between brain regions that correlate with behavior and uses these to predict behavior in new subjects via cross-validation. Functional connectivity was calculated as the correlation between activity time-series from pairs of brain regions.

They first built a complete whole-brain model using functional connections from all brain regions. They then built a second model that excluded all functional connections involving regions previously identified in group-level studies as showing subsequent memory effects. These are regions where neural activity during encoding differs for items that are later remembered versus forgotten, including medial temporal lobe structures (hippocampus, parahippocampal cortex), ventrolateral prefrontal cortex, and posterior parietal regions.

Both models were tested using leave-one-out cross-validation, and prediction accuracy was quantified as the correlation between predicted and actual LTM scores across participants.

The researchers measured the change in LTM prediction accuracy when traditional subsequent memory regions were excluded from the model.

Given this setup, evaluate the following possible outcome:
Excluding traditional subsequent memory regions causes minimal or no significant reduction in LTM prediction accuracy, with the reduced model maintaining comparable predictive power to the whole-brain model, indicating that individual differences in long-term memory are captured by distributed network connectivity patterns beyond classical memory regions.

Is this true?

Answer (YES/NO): YES